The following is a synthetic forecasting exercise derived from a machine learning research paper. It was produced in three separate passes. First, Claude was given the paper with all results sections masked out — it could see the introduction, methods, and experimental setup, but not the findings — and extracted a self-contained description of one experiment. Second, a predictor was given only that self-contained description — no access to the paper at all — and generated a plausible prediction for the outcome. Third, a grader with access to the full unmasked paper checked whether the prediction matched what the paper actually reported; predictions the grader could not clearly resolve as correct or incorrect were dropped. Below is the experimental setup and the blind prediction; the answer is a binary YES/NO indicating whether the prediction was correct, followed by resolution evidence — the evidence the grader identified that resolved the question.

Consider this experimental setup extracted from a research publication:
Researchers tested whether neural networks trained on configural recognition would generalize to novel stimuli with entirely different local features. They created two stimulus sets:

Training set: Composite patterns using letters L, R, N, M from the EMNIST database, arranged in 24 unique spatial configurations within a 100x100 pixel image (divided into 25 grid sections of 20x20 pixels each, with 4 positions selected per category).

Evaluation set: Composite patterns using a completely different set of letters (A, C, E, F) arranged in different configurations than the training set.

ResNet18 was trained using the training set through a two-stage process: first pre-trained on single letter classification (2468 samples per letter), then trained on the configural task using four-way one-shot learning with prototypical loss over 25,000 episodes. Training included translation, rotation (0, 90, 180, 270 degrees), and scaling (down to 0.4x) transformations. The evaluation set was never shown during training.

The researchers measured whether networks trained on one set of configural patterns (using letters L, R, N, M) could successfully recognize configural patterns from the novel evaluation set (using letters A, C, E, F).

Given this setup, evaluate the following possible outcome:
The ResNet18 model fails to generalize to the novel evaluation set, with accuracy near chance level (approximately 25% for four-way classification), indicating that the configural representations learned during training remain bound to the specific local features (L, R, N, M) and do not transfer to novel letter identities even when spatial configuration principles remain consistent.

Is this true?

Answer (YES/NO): NO